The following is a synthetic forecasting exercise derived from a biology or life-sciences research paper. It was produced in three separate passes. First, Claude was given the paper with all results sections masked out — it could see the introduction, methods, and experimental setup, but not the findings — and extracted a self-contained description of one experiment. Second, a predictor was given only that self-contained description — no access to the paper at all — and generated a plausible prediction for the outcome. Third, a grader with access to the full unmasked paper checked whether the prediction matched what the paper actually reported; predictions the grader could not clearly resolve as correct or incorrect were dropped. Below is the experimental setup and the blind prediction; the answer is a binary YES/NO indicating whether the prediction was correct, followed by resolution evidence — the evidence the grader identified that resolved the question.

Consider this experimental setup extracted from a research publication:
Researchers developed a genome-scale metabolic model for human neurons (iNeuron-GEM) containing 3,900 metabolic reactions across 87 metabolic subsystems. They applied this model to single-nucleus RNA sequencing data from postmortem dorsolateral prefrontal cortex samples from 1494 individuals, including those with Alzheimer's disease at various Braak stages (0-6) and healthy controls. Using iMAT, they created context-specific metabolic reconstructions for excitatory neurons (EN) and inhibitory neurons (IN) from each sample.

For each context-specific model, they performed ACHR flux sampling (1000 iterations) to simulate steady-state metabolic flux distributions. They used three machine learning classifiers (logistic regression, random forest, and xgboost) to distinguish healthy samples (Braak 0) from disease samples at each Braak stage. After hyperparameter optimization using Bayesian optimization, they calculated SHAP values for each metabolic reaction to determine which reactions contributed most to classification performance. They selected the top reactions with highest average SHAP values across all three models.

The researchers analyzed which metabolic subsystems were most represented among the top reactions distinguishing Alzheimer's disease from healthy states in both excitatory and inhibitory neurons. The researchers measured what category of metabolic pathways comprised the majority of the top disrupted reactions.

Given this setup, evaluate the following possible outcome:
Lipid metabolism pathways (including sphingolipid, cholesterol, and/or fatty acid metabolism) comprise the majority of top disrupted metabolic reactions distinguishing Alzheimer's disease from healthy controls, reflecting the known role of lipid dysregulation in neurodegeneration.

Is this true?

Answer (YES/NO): YES